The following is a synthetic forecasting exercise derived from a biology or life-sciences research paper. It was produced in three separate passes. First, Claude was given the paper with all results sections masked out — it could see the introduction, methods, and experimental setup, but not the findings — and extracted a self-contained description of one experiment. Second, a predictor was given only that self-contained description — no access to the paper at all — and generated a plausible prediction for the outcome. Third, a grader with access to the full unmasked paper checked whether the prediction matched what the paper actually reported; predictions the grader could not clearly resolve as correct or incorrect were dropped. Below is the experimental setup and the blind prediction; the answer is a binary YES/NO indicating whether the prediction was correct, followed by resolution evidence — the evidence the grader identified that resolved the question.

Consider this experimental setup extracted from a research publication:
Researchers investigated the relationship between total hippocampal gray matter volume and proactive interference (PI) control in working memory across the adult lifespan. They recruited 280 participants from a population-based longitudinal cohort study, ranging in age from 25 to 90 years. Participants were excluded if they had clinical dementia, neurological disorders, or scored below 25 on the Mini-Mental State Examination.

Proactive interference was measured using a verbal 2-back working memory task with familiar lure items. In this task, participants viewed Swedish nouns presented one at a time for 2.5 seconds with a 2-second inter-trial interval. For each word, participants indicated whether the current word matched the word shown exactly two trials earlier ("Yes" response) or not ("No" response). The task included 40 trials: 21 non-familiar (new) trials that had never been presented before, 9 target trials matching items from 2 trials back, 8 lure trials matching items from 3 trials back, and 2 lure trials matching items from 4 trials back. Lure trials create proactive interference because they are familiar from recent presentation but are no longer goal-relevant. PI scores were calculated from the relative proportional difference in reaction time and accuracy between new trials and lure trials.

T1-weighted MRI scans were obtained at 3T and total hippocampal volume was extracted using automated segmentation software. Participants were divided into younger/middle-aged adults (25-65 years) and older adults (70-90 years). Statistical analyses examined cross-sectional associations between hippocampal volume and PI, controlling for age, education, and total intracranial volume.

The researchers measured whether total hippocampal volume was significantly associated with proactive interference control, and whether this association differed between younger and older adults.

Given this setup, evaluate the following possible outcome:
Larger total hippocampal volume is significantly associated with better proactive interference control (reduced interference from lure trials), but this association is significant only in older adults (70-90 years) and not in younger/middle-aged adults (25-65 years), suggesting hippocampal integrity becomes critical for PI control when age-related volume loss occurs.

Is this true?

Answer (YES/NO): NO